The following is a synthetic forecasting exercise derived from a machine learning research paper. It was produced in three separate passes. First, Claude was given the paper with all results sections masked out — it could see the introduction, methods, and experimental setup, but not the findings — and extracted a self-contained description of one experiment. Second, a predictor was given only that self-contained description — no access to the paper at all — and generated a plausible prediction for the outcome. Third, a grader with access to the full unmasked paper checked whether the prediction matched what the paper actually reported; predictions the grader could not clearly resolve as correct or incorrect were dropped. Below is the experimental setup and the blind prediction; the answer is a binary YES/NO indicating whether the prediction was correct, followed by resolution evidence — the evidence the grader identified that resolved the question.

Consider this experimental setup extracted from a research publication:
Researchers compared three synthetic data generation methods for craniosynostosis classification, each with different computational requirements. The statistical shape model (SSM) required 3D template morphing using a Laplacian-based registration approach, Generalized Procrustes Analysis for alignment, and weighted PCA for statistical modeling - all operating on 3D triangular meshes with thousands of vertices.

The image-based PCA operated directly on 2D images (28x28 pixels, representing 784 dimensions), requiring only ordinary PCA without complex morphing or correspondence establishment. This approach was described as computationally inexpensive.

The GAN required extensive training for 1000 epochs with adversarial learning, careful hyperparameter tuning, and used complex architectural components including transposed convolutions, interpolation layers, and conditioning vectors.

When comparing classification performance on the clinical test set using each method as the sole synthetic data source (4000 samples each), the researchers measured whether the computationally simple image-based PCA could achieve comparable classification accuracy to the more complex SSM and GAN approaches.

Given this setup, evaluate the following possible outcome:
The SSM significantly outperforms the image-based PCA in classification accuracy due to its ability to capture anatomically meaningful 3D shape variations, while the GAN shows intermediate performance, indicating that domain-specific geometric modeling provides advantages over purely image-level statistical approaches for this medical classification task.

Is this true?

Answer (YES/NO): NO